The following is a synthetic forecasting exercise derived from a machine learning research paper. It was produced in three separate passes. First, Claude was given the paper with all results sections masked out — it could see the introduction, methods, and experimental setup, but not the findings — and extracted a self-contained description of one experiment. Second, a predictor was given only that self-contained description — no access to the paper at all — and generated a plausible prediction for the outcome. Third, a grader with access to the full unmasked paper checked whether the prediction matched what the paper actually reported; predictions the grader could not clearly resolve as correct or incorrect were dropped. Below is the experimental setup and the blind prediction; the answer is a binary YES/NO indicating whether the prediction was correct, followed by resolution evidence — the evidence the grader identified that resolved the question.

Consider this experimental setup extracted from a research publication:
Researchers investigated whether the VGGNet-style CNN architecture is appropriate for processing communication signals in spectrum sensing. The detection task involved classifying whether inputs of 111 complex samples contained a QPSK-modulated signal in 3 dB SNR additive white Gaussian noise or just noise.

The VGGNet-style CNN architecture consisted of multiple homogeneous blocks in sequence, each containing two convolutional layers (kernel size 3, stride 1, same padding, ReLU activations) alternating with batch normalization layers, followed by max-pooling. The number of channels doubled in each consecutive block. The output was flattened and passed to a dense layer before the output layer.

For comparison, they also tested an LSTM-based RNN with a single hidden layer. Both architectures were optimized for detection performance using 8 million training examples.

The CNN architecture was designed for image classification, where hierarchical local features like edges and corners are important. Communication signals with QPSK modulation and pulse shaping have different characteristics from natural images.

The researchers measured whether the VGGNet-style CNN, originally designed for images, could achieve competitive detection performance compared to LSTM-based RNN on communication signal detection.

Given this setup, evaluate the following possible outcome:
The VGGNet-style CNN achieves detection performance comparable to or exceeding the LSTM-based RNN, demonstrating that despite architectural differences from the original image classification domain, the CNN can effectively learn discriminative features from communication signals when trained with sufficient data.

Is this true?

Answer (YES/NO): YES